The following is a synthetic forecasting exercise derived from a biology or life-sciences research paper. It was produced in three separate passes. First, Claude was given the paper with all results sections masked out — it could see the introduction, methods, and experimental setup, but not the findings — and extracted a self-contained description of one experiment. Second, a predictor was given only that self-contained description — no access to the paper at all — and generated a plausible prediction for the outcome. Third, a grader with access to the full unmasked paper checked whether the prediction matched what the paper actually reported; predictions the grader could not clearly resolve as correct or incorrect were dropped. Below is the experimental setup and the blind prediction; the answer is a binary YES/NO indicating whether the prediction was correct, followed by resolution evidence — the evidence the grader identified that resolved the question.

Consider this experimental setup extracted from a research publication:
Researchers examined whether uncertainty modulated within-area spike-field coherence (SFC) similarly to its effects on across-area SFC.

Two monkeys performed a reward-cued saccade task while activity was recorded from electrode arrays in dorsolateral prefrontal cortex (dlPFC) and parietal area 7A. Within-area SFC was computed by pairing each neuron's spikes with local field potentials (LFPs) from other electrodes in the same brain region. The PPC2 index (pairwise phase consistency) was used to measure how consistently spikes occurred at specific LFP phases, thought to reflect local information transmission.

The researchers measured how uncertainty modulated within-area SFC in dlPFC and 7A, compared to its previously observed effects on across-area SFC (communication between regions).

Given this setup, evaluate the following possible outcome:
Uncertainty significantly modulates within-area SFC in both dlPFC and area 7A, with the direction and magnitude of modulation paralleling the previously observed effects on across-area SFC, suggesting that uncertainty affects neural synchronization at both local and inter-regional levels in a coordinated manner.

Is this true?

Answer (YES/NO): NO